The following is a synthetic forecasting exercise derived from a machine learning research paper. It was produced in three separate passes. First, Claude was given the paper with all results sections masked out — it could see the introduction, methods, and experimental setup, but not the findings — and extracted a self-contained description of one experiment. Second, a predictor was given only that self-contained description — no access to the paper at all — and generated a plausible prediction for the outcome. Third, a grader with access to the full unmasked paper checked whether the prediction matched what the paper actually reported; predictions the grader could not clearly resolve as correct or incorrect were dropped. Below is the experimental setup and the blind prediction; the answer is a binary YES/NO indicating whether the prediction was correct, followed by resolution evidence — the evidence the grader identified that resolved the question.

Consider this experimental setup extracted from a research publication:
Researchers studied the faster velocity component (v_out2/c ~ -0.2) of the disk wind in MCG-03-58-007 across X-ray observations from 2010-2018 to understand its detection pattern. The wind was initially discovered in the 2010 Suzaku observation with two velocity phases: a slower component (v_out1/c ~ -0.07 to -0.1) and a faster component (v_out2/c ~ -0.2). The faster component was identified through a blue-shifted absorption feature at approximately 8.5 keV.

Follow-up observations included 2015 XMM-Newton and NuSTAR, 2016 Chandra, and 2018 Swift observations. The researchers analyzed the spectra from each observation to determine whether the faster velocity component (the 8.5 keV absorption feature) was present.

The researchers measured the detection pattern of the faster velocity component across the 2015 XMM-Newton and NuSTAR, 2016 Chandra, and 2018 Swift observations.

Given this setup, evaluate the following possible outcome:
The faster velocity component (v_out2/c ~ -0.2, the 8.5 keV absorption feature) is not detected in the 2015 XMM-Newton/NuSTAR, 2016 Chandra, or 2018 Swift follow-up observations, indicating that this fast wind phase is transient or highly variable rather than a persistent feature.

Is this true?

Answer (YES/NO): NO